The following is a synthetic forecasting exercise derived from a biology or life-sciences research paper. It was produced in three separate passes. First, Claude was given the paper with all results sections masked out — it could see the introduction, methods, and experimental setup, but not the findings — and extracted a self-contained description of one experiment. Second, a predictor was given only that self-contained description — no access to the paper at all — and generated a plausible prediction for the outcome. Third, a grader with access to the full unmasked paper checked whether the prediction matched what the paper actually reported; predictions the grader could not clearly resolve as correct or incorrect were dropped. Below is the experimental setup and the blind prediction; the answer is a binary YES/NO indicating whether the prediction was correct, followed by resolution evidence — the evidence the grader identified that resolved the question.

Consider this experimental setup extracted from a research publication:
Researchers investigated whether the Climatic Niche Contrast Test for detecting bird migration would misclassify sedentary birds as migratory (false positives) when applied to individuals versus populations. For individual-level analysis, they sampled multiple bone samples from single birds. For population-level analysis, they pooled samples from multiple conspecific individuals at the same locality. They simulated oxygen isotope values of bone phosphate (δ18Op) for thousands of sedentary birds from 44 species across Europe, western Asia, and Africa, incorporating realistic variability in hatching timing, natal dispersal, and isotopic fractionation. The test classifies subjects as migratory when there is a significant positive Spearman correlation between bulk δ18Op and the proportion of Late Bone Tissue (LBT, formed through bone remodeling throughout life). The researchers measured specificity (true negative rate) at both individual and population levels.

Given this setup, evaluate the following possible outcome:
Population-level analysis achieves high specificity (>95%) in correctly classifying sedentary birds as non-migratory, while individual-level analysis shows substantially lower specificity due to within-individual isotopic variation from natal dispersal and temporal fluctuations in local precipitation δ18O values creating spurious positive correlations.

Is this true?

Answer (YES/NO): YES